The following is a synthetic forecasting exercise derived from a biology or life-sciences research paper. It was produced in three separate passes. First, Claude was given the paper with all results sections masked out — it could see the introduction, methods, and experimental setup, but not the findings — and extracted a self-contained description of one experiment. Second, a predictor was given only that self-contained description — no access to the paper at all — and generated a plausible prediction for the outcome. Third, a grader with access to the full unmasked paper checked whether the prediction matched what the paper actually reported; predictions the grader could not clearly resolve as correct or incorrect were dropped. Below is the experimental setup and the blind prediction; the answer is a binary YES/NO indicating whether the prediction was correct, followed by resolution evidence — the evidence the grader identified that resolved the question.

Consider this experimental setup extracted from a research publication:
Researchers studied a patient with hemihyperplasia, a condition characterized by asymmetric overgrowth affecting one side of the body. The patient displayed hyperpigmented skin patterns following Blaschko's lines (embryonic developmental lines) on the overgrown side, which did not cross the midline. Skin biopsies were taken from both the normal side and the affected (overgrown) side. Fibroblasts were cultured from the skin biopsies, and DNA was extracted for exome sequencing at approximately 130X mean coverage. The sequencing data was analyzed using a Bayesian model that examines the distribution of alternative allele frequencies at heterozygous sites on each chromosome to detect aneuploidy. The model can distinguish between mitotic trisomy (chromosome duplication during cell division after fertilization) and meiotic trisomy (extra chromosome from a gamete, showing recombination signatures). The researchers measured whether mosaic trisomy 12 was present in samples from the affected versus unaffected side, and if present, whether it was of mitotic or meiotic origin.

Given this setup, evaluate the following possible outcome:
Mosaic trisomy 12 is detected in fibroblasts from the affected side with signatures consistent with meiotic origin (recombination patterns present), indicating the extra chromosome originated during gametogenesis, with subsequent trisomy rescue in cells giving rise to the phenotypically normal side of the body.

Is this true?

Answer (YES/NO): NO